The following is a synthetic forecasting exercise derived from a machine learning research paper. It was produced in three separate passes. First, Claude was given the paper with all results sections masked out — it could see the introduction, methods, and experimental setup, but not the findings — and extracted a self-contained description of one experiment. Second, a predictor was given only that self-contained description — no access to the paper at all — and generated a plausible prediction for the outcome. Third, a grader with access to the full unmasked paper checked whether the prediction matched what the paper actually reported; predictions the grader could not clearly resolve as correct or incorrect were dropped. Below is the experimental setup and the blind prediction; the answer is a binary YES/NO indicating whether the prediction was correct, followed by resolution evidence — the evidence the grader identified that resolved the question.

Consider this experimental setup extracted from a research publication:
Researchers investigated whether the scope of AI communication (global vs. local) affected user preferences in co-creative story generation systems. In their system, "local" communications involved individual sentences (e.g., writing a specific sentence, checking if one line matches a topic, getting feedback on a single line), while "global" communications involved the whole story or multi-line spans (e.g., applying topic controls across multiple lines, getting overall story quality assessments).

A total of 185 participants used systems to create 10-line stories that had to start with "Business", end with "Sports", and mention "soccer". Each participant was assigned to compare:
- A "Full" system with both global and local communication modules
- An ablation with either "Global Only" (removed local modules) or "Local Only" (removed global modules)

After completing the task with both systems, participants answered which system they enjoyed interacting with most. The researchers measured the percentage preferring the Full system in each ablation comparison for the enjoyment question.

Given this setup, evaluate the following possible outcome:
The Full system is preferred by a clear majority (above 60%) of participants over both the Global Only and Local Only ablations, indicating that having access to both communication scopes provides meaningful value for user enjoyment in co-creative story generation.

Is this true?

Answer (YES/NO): NO